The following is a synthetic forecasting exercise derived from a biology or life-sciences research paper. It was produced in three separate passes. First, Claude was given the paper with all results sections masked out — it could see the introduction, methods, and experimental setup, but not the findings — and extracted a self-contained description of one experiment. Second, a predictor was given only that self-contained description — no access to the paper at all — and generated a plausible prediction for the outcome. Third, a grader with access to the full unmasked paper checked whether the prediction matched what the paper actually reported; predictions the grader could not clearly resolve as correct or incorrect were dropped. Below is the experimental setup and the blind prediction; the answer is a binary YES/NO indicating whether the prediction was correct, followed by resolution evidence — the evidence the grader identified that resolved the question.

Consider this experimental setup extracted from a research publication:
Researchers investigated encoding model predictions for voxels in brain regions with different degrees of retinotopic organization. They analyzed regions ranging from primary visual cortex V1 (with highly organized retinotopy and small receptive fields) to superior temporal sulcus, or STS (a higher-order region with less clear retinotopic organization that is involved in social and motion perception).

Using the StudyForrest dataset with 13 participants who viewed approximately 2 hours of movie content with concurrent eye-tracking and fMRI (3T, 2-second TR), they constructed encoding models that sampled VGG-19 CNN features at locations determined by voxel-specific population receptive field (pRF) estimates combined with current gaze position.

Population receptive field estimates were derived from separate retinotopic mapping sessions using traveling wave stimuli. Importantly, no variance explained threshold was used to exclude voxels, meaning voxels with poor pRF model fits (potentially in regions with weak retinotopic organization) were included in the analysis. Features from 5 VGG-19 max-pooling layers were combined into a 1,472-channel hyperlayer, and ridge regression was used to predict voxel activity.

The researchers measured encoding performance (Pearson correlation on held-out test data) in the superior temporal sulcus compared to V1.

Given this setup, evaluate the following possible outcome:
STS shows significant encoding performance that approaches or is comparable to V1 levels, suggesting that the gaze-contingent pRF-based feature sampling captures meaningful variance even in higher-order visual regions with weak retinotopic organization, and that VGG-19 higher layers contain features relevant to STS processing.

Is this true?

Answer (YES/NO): NO